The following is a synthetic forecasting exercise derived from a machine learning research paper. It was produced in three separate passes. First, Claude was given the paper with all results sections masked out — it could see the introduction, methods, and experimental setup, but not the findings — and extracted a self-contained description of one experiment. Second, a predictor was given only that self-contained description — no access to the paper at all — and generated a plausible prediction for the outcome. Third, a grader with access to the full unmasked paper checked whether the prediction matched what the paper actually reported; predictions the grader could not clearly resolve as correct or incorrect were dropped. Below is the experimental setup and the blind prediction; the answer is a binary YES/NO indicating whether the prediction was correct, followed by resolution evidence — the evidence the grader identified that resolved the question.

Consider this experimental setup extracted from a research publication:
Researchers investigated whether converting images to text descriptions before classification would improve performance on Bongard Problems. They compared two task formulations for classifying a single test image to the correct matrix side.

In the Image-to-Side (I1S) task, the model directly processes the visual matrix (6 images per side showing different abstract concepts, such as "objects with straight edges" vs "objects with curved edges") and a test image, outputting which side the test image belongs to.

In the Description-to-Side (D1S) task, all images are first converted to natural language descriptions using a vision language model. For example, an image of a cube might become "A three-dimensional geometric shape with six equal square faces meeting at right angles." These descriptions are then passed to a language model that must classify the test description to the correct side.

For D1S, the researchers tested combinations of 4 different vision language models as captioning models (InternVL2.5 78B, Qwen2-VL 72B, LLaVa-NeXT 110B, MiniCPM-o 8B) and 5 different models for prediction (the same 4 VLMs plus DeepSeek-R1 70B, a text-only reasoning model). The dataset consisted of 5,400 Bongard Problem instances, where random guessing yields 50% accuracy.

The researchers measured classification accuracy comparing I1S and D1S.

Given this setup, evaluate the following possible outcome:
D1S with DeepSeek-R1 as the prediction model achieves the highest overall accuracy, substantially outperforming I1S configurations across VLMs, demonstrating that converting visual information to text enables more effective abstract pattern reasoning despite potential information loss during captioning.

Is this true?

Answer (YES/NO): NO